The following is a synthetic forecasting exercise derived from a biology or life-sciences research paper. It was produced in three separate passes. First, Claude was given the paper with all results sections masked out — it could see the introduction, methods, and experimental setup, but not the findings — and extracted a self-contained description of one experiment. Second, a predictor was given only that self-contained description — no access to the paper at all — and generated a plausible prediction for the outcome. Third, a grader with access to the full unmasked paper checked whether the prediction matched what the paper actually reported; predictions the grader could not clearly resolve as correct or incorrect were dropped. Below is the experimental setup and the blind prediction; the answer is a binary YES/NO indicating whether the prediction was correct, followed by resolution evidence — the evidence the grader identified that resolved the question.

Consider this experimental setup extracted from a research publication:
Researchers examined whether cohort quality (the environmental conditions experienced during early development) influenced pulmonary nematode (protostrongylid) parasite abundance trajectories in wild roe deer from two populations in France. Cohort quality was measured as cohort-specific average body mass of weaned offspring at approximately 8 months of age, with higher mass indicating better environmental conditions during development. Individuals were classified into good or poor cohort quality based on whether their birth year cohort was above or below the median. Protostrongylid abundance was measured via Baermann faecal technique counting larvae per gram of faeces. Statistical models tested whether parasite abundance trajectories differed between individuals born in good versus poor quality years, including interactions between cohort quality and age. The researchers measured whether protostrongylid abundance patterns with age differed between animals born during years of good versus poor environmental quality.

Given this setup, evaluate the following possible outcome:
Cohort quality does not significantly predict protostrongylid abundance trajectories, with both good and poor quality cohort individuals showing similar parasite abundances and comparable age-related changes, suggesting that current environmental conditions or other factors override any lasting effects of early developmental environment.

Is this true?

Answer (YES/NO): NO